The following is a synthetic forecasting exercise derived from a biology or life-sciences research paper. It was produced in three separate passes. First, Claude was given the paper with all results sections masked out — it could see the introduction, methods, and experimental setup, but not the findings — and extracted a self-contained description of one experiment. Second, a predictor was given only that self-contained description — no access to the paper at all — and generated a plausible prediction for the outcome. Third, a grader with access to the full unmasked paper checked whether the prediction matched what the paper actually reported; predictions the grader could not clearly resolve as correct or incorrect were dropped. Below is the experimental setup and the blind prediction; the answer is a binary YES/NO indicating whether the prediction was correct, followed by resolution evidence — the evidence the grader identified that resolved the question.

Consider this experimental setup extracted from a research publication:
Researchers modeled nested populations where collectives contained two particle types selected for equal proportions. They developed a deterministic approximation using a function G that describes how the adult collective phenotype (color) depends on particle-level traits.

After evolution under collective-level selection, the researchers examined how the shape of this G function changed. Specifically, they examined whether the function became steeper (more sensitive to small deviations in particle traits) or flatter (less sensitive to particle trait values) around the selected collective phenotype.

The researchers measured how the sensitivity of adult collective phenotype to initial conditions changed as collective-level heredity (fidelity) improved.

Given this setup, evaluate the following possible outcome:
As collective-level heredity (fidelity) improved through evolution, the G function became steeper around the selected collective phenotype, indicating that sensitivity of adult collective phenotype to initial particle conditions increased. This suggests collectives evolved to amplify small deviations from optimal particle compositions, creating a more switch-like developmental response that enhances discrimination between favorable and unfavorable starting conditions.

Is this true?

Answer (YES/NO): NO